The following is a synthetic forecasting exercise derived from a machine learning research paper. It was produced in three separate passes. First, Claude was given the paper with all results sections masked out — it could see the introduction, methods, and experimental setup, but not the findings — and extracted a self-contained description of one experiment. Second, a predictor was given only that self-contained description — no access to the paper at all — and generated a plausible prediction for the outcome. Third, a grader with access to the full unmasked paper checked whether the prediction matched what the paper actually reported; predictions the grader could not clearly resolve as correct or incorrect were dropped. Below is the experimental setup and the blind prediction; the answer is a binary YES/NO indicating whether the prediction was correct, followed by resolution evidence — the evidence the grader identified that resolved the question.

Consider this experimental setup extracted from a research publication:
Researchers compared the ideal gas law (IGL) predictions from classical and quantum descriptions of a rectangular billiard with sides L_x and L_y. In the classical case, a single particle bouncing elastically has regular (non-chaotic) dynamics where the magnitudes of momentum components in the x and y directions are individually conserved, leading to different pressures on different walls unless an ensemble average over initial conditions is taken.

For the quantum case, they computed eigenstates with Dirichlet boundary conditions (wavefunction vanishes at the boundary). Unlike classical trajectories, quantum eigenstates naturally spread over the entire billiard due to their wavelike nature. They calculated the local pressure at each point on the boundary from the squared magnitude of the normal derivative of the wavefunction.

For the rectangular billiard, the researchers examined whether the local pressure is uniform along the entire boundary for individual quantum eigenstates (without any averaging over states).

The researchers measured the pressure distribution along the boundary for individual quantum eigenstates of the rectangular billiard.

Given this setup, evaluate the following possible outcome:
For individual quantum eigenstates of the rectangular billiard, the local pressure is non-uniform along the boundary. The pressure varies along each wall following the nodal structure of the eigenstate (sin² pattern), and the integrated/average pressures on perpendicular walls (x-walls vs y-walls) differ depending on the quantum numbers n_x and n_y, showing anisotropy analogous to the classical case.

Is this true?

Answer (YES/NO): YES